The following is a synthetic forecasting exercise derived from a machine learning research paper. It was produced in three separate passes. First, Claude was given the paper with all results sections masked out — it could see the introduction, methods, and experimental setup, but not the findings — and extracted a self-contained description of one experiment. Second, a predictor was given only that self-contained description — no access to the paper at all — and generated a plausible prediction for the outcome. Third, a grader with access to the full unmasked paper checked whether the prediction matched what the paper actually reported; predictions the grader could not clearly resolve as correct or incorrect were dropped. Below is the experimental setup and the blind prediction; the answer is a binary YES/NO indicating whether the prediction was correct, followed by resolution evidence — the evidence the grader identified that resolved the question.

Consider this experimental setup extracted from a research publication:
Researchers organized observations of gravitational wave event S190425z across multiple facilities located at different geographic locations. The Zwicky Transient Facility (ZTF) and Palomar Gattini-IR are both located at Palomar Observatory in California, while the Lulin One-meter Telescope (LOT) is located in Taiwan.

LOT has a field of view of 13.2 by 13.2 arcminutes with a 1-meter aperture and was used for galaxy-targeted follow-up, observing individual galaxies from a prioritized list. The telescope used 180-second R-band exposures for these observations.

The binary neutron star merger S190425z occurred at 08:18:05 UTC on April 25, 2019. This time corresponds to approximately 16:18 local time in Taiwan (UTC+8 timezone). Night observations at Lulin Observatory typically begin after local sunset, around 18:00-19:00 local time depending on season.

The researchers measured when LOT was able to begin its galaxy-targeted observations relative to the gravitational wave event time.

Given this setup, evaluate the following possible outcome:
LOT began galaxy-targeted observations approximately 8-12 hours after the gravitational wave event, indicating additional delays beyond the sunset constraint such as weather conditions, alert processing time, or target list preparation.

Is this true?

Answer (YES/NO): NO